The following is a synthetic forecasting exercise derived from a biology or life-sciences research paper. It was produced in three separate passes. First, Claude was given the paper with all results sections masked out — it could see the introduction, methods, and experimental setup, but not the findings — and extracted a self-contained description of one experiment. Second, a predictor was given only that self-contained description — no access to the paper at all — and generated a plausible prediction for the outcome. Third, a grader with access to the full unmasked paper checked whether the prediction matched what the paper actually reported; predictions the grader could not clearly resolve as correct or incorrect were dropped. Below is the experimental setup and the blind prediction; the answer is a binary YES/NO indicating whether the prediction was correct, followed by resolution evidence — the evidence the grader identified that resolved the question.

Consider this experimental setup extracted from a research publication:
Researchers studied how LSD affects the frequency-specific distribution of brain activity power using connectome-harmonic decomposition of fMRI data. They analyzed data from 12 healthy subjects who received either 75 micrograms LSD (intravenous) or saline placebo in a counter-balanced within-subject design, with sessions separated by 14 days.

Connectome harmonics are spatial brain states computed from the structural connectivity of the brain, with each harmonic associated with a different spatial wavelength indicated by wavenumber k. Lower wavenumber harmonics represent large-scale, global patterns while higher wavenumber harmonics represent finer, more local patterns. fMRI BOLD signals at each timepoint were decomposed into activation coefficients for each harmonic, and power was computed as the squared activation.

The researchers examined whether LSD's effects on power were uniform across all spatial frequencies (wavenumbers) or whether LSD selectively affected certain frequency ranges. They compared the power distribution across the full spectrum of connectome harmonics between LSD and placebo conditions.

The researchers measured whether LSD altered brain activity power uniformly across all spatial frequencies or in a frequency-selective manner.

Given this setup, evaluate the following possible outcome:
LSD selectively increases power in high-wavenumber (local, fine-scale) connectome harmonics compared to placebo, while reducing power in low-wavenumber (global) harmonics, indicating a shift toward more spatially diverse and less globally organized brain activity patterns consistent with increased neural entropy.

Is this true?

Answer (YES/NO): YES